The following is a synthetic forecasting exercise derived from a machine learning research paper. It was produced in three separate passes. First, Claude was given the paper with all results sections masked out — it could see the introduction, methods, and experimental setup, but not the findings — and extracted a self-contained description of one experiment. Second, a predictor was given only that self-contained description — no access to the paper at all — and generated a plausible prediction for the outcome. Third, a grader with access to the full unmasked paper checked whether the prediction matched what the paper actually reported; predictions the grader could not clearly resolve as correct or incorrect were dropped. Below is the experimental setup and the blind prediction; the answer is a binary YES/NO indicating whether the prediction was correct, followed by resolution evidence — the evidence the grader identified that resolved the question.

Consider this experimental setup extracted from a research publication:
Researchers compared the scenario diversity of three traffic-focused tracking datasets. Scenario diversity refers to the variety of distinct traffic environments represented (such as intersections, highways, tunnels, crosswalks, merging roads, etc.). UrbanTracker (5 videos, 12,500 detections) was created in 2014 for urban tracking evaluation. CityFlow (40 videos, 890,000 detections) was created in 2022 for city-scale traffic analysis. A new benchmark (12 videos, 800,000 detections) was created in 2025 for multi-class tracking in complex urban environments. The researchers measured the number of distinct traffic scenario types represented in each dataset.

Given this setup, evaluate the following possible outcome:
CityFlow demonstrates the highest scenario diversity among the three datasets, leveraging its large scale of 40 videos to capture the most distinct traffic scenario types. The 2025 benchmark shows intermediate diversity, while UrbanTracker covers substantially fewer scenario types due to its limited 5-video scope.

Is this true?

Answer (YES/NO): NO